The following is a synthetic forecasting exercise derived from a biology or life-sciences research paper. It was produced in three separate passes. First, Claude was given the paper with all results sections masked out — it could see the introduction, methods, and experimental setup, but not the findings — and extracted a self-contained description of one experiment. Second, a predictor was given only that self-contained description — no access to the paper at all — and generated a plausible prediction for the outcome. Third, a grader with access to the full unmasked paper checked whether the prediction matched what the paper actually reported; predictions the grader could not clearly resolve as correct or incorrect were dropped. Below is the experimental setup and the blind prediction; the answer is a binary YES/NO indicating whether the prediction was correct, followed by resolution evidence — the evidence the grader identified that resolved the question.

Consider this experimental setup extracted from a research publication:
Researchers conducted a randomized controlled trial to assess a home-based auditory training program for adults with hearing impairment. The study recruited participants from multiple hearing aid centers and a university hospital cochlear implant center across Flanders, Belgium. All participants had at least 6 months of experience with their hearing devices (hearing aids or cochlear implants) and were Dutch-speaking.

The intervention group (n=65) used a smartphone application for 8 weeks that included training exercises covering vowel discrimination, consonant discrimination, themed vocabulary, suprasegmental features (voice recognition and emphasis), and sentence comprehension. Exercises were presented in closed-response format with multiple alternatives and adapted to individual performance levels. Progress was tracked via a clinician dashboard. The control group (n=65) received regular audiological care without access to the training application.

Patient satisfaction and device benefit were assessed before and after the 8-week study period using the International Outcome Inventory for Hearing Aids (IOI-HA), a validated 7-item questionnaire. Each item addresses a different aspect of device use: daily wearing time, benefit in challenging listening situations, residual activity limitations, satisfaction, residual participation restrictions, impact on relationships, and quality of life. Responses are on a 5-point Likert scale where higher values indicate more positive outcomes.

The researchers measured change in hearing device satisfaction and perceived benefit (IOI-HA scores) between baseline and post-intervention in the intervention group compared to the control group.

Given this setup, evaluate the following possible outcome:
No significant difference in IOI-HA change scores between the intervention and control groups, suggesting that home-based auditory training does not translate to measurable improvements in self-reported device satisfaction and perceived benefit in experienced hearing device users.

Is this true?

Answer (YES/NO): YES